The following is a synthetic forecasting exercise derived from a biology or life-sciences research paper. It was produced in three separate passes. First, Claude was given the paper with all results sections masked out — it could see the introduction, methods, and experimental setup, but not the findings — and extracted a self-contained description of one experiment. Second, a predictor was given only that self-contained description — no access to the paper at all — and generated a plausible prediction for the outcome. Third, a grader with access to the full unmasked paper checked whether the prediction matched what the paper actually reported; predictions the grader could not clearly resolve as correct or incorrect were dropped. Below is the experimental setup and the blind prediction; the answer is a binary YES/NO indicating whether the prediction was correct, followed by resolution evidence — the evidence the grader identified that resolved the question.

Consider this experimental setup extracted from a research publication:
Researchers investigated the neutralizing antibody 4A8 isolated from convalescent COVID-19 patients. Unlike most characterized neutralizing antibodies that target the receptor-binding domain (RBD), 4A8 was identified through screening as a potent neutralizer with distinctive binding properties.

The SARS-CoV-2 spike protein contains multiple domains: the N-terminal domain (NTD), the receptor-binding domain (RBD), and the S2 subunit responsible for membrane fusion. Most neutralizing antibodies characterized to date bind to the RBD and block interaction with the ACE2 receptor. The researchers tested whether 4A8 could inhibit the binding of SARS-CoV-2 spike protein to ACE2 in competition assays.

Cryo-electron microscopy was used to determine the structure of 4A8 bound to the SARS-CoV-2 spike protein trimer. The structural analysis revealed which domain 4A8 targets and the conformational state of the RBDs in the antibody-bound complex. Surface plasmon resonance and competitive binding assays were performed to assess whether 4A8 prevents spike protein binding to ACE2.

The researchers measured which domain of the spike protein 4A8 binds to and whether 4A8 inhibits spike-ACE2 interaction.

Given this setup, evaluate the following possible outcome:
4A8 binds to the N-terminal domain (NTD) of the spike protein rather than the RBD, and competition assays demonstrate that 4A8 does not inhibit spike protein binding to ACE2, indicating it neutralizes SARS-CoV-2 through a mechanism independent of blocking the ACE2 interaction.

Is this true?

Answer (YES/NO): YES